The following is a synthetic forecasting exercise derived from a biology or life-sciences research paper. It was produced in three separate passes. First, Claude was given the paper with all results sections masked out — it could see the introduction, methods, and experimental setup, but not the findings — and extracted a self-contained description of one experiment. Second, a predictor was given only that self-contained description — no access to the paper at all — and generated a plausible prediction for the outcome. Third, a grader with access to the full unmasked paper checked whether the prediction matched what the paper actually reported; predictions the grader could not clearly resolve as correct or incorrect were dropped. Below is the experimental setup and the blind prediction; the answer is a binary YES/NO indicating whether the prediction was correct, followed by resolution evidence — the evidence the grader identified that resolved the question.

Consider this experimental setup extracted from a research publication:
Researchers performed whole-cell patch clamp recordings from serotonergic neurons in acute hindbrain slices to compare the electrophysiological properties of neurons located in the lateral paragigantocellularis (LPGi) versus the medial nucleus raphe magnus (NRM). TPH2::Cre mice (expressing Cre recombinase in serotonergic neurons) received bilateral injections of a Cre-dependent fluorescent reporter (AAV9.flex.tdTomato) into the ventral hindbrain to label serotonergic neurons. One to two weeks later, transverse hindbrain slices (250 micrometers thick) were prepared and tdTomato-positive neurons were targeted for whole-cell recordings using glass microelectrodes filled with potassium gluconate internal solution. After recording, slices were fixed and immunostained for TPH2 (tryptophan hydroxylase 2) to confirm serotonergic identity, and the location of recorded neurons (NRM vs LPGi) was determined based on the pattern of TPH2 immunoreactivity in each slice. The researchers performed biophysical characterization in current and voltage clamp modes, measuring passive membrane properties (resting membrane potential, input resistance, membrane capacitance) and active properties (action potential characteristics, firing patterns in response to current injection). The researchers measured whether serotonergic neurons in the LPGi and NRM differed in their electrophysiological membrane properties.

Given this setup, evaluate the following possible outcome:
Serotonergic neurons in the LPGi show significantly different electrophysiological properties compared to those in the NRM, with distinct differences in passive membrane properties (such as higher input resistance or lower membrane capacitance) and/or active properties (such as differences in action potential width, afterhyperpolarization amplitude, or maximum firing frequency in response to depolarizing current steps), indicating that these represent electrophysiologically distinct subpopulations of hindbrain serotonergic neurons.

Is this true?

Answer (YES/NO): NO